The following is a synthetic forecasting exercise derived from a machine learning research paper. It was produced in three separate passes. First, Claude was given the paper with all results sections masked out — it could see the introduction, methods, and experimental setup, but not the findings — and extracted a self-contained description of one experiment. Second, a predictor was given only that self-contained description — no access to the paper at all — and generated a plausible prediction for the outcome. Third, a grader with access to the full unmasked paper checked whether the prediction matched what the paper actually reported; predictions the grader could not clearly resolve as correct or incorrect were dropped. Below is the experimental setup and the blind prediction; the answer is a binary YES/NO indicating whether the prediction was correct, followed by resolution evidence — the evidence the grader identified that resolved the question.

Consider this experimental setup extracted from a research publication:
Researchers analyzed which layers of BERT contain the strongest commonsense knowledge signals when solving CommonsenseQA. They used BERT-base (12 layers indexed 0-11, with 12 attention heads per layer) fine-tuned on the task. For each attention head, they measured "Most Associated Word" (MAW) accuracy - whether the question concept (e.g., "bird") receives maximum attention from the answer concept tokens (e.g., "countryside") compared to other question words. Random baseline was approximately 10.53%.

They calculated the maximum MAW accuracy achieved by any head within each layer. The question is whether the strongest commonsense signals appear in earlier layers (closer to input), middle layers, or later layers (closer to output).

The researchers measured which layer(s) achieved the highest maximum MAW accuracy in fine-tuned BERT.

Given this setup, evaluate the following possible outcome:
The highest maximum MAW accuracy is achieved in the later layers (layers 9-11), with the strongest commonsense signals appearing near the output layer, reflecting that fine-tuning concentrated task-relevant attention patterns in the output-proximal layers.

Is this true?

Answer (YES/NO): NO